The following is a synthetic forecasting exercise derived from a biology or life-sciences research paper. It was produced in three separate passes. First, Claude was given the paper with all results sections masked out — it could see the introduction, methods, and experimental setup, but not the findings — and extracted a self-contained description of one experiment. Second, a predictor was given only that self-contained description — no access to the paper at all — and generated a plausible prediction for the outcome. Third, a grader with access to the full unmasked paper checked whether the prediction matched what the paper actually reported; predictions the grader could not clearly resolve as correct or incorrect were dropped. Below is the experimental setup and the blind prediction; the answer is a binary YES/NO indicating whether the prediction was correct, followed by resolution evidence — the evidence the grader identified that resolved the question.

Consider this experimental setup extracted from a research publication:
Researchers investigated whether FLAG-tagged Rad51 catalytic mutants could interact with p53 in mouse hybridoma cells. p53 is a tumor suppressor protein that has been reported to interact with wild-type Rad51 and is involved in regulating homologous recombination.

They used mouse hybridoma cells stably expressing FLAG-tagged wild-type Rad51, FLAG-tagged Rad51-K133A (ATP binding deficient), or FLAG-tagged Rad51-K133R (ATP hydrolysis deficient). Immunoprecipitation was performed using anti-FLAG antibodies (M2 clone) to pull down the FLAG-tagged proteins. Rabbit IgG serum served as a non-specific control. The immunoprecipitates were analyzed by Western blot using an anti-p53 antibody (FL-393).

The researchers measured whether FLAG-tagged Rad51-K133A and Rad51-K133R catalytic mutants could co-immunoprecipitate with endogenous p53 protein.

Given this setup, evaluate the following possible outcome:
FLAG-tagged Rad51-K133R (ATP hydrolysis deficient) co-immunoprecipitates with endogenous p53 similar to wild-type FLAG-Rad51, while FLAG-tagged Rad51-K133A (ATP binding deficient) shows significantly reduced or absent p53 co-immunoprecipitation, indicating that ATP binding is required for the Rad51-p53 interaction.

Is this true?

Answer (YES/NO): NO